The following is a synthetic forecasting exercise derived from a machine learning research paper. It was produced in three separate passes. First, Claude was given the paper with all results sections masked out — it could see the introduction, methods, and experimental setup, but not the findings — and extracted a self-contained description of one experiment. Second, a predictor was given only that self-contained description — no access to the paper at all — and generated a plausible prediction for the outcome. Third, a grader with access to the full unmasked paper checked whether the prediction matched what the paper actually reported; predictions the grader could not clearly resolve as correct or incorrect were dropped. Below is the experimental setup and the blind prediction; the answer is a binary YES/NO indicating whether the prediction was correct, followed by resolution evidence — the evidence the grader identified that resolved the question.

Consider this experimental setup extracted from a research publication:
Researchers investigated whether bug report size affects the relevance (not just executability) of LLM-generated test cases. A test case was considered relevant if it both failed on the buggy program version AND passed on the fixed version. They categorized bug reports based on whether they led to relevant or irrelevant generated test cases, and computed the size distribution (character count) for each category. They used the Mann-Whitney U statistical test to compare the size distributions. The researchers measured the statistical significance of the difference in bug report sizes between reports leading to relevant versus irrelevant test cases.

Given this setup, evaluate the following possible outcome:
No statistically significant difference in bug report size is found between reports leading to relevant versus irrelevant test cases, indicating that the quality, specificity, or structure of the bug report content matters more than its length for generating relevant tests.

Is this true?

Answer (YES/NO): NO